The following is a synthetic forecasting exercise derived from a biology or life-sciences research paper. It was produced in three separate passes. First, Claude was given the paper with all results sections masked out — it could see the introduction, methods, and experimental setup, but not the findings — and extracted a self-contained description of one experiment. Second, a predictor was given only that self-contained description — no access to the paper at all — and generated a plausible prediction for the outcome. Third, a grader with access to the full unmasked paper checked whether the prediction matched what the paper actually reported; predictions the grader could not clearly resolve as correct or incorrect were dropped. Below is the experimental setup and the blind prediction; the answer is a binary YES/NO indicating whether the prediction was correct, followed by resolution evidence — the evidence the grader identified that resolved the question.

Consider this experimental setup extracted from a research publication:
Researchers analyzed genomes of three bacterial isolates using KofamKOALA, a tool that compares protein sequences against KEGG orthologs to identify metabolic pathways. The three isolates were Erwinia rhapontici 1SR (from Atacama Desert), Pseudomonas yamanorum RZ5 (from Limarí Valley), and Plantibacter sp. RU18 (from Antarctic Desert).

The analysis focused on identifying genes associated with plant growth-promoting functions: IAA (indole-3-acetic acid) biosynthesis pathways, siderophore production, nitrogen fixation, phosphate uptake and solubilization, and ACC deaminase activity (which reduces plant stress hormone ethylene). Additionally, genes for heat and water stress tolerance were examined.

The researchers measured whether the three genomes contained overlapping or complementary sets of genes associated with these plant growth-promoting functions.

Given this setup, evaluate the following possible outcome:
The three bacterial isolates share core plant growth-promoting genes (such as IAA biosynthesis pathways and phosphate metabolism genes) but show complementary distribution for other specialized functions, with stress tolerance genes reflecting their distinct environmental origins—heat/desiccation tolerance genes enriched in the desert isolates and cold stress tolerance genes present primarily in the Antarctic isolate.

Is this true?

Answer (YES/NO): NO